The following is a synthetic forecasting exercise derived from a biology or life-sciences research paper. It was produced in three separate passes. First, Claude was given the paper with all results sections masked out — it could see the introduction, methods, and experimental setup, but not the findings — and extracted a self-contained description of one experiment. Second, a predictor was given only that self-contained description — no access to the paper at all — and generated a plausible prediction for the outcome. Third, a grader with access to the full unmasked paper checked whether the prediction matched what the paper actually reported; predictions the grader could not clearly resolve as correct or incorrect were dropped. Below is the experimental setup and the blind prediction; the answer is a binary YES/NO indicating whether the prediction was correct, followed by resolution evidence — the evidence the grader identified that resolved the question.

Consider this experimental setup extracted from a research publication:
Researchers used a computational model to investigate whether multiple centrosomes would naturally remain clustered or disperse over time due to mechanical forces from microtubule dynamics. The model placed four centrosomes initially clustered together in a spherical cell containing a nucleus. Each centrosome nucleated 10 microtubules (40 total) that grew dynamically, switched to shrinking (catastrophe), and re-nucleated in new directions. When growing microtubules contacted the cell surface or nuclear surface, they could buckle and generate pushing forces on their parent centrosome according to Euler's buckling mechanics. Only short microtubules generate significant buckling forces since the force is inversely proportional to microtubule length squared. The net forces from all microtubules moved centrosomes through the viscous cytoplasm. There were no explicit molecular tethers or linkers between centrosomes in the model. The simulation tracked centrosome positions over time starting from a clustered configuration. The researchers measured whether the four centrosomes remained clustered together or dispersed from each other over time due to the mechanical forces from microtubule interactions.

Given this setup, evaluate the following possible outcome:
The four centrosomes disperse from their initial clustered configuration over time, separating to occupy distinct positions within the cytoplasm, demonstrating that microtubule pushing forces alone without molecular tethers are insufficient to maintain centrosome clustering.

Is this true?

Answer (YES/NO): NO